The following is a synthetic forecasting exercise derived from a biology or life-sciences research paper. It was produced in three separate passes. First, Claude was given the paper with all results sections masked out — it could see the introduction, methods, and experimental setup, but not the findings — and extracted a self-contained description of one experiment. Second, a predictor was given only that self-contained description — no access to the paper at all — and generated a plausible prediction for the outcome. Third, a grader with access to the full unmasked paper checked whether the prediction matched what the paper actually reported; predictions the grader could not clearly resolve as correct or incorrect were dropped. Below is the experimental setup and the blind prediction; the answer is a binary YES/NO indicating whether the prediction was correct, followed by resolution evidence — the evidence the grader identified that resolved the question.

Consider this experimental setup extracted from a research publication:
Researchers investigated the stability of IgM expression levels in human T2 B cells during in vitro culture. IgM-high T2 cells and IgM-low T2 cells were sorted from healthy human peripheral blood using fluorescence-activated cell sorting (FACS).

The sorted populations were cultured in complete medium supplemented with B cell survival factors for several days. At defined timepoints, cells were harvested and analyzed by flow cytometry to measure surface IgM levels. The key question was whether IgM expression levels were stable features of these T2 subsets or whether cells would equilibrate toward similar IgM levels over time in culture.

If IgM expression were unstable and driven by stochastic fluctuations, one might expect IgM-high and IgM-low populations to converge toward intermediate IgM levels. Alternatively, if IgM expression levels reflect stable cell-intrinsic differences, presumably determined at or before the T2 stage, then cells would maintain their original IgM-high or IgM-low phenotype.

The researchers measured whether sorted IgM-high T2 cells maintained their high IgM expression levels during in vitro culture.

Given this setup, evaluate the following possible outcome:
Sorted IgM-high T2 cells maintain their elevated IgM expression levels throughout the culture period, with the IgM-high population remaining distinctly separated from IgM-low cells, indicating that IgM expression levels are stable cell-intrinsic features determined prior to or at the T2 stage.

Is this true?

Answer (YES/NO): YES